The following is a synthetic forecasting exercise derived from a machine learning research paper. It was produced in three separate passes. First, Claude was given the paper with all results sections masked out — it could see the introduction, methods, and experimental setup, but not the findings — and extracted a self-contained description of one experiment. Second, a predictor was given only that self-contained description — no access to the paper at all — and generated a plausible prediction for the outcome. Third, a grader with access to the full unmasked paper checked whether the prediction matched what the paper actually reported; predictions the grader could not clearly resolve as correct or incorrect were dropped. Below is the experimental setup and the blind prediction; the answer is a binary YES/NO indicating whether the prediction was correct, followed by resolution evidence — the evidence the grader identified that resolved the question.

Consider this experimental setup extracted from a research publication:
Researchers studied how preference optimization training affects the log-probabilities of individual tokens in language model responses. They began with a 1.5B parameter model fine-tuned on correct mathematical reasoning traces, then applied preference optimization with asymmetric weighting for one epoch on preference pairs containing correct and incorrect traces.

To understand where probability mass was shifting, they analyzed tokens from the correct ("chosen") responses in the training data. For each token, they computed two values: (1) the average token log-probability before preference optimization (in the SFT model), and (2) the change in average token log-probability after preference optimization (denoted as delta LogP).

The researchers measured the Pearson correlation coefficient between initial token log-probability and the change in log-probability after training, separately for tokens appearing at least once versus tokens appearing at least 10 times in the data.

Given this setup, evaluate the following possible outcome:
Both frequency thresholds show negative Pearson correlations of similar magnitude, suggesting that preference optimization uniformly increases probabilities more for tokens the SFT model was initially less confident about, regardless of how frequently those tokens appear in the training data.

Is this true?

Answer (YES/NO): NO